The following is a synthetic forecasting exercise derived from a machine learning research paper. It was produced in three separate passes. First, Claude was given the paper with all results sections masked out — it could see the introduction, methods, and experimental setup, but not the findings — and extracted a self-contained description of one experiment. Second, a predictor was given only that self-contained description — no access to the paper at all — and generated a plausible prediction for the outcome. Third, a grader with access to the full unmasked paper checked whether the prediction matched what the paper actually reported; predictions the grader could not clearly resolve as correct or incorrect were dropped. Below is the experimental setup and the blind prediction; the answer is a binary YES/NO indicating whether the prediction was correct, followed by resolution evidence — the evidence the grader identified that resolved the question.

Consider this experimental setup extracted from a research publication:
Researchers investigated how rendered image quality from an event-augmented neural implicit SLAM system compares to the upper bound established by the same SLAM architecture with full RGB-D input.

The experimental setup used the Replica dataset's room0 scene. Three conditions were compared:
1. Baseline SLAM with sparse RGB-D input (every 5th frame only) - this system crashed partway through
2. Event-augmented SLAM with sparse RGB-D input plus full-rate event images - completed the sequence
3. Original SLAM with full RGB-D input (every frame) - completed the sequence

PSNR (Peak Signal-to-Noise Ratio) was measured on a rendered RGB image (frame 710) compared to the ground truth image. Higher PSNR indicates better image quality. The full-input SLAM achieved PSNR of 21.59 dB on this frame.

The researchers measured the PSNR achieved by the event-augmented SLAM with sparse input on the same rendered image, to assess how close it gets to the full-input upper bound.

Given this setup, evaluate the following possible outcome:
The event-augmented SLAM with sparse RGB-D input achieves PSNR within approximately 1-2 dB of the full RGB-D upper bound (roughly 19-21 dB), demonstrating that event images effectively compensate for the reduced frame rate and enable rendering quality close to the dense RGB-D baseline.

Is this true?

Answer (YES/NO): NO